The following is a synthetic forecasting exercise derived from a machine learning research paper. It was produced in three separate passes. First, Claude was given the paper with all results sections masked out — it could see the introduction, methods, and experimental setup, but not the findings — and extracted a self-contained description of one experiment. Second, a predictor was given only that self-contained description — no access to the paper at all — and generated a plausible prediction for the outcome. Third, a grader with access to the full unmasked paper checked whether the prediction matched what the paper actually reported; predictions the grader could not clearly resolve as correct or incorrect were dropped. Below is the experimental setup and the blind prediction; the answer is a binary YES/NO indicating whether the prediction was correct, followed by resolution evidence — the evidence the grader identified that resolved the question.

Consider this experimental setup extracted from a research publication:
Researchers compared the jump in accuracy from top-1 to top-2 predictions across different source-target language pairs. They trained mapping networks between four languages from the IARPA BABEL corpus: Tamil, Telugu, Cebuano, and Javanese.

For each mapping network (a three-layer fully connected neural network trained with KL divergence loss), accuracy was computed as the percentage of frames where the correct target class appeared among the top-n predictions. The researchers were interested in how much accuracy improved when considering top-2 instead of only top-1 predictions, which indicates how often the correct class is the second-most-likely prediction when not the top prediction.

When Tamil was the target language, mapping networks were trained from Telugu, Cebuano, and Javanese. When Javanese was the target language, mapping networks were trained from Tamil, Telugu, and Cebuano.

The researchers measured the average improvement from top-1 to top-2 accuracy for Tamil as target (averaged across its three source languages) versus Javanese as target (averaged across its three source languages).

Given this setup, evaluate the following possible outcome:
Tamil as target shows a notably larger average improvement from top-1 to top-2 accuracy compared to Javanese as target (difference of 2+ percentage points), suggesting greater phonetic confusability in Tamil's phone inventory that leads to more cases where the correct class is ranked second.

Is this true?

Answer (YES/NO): YES